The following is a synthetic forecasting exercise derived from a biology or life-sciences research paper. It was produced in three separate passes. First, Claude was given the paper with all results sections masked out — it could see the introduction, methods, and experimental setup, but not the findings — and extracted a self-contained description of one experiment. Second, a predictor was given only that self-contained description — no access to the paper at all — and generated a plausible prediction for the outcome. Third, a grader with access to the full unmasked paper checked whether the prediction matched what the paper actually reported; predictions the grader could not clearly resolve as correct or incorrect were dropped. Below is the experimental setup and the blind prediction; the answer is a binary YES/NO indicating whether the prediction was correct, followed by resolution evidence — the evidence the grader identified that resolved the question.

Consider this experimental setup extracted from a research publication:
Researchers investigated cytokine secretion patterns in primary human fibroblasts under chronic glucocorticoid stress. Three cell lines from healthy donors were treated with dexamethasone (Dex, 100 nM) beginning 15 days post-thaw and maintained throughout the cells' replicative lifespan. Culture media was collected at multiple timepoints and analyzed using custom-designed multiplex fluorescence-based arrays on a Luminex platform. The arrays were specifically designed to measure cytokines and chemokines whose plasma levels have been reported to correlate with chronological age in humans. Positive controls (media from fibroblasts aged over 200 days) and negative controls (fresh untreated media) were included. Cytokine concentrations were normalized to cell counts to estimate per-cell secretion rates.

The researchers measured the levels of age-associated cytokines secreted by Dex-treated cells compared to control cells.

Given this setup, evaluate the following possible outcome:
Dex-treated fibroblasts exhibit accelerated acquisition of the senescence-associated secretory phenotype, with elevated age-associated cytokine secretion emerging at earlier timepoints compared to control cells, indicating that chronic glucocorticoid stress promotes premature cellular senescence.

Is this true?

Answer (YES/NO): NO